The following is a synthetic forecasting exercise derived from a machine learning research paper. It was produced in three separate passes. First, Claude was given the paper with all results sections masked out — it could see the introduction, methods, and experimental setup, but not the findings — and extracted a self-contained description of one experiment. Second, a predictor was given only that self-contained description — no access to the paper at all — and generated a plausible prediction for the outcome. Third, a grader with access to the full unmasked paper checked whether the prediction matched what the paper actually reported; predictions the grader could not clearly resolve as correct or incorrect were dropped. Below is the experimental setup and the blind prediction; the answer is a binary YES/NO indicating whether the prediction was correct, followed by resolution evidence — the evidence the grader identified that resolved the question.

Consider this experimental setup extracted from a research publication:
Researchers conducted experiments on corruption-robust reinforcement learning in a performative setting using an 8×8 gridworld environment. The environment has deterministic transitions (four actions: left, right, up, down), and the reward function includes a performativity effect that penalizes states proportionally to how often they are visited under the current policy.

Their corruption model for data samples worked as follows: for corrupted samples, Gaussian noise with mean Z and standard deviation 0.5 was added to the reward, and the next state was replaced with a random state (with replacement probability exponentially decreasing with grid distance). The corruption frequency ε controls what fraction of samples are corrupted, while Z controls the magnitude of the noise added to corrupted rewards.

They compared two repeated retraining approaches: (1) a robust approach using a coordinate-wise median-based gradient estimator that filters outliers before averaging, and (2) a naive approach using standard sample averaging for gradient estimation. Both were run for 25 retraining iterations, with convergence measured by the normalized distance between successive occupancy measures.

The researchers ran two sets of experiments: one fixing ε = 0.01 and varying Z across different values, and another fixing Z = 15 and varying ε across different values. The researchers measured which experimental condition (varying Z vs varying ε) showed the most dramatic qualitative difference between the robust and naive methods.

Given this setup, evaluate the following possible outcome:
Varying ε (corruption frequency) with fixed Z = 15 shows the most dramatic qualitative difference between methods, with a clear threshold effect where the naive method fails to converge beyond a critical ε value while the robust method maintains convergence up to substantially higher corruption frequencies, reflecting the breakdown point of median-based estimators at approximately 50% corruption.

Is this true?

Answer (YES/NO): NO